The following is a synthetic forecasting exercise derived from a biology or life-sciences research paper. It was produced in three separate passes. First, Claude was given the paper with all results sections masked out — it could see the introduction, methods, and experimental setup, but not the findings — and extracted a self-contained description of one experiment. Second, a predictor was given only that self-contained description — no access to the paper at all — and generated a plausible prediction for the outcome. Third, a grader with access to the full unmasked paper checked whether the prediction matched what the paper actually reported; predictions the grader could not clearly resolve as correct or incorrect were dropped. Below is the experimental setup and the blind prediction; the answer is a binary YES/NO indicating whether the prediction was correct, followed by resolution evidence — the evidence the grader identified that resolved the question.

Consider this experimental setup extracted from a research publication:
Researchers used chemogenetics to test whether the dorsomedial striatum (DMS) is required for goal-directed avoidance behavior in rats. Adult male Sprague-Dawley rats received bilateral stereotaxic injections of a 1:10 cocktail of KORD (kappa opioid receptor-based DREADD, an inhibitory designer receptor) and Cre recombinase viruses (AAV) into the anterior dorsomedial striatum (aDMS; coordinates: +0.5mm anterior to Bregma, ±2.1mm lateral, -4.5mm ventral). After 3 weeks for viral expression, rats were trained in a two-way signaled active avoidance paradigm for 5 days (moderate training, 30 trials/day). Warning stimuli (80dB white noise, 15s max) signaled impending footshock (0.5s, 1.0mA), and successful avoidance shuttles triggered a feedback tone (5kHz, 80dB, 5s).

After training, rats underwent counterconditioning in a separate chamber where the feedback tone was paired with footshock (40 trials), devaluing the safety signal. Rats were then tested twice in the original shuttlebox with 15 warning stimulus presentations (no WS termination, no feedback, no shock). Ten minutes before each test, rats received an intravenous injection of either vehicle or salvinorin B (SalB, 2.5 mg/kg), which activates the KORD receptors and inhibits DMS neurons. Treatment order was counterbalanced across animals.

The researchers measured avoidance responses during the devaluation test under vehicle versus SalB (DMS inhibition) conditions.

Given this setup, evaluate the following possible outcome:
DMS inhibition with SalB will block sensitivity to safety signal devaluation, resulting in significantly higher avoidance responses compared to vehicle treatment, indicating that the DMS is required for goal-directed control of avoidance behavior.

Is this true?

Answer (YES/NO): NO